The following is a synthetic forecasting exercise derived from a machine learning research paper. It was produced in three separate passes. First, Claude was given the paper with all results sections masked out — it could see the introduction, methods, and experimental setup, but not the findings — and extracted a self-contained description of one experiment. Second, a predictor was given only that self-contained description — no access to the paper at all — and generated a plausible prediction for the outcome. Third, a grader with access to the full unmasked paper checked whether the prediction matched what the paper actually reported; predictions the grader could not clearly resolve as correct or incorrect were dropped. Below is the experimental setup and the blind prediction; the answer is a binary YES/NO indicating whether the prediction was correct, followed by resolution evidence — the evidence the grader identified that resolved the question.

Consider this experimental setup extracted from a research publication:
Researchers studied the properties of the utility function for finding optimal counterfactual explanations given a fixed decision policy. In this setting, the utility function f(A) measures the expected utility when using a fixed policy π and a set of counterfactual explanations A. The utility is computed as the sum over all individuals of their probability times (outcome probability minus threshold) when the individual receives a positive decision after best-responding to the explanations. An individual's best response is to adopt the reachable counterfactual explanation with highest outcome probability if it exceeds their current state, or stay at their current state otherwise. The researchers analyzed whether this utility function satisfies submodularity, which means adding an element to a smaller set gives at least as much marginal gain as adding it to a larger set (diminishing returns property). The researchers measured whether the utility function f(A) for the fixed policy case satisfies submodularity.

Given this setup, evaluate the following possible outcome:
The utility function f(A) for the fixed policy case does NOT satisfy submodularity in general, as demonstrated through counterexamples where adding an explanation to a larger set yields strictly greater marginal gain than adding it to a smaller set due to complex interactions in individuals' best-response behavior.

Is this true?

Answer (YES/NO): NO